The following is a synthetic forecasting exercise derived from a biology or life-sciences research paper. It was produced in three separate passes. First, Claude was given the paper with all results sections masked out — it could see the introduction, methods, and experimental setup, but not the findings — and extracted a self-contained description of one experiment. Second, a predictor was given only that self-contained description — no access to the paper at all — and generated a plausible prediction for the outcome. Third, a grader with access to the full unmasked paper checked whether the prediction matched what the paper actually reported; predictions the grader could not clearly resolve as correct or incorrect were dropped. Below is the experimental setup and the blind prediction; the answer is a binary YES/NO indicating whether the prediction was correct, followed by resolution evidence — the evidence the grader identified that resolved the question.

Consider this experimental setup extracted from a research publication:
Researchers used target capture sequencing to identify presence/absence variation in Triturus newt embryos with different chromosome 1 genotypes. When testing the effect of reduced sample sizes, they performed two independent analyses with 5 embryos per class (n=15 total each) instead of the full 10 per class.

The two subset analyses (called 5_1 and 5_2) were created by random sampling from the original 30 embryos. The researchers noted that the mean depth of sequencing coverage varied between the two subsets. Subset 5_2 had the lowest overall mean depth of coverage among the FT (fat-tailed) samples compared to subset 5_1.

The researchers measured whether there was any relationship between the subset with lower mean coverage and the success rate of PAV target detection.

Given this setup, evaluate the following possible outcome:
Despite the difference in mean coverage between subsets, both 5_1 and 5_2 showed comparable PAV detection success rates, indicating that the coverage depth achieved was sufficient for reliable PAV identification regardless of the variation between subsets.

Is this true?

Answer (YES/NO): NO